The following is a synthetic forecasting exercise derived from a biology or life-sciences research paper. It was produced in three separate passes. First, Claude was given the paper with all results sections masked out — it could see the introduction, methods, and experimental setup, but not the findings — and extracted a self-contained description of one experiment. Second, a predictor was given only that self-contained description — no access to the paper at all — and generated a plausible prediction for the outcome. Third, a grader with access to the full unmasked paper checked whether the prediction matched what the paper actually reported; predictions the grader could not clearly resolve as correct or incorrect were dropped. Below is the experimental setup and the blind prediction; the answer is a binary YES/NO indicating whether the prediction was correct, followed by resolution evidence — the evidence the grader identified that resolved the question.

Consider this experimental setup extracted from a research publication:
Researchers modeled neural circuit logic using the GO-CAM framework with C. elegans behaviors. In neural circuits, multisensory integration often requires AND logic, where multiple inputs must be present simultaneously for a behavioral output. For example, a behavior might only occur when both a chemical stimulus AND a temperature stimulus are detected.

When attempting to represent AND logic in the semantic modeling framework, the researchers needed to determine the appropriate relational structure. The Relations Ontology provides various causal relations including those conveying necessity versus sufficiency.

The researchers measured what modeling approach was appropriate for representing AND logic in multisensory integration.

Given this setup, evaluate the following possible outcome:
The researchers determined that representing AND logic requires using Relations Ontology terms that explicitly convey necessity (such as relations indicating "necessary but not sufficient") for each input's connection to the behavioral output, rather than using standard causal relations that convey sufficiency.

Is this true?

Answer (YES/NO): YES